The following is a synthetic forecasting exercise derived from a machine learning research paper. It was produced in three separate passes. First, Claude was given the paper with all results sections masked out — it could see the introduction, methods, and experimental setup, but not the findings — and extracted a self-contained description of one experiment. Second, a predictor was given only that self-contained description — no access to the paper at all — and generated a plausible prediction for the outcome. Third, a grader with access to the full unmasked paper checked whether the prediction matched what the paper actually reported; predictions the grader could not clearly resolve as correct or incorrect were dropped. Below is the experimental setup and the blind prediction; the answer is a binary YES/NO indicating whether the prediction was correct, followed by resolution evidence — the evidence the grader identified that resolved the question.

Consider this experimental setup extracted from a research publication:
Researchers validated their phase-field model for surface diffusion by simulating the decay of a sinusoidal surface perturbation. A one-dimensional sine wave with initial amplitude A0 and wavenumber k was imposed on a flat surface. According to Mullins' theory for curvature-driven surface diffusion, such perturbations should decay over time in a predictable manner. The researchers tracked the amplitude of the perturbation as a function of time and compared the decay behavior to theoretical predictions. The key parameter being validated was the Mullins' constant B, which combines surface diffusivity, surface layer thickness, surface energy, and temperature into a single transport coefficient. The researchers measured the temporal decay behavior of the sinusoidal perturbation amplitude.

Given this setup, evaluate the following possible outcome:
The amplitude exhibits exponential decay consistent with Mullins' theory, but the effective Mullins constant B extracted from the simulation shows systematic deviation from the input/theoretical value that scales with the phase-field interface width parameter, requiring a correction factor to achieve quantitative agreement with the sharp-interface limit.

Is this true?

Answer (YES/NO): NO